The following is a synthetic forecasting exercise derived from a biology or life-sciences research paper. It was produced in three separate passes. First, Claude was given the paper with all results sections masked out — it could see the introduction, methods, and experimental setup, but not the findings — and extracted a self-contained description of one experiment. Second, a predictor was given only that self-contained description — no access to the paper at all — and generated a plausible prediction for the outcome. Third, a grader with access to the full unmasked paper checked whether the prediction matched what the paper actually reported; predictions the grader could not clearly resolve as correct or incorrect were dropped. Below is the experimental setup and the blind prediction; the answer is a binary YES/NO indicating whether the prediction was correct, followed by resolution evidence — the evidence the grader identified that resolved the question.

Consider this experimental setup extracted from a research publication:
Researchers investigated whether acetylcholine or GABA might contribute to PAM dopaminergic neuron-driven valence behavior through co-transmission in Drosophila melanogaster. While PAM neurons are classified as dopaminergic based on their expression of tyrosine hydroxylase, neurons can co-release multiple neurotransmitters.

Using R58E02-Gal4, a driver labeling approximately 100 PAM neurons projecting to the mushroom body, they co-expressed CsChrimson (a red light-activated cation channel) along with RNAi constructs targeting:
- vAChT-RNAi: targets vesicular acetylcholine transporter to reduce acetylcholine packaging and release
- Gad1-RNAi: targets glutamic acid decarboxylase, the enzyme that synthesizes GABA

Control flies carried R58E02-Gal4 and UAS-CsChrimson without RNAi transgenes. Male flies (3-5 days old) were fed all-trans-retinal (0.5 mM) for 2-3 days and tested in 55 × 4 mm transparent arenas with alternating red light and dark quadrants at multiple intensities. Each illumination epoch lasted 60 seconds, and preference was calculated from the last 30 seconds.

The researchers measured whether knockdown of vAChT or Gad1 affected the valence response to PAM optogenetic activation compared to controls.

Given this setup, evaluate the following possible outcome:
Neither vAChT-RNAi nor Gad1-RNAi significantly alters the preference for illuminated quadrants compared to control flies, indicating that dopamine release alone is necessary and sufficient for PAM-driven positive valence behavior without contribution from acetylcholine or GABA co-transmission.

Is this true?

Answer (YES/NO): NO